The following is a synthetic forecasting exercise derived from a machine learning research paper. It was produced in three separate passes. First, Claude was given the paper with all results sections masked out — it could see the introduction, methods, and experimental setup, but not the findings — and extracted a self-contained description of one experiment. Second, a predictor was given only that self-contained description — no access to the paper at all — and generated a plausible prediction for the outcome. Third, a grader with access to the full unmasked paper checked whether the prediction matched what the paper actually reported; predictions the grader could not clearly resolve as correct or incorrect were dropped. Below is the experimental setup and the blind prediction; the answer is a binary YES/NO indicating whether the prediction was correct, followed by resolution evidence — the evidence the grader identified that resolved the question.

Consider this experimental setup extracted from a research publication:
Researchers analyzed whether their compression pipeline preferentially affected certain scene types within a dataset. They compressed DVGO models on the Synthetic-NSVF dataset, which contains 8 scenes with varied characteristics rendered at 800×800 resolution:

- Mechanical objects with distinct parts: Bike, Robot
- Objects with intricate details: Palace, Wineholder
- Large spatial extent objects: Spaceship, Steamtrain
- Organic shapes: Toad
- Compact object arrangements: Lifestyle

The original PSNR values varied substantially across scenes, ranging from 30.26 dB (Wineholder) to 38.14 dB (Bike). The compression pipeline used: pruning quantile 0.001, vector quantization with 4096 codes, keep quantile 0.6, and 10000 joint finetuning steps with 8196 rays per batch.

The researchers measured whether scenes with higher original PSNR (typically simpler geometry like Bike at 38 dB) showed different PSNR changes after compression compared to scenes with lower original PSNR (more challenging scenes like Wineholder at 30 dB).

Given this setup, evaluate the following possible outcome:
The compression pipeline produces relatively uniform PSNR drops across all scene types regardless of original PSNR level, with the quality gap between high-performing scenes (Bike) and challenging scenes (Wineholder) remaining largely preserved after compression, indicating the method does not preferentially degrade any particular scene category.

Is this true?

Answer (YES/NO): NO